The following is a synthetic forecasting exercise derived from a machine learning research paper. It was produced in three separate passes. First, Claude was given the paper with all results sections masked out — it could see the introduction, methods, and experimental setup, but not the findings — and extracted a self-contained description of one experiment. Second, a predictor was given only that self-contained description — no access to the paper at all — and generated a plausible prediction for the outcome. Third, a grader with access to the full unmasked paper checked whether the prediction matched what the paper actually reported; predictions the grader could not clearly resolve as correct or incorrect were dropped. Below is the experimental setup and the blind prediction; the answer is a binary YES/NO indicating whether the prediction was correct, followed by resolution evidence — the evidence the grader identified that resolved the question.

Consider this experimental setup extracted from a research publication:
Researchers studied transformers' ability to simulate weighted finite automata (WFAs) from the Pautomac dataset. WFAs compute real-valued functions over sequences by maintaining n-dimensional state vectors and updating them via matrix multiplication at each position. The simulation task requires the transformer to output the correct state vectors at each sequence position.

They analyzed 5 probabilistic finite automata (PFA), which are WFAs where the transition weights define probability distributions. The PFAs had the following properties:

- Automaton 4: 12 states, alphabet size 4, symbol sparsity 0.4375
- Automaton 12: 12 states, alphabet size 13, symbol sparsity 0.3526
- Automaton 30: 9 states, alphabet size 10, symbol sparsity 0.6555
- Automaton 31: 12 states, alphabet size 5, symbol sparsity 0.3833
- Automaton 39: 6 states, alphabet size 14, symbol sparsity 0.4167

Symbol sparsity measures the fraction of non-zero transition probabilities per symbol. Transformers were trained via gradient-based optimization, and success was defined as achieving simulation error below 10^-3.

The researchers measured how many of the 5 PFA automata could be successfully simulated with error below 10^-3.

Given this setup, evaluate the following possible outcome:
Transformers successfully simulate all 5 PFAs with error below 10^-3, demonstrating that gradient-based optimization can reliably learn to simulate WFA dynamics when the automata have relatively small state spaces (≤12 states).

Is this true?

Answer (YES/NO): NO